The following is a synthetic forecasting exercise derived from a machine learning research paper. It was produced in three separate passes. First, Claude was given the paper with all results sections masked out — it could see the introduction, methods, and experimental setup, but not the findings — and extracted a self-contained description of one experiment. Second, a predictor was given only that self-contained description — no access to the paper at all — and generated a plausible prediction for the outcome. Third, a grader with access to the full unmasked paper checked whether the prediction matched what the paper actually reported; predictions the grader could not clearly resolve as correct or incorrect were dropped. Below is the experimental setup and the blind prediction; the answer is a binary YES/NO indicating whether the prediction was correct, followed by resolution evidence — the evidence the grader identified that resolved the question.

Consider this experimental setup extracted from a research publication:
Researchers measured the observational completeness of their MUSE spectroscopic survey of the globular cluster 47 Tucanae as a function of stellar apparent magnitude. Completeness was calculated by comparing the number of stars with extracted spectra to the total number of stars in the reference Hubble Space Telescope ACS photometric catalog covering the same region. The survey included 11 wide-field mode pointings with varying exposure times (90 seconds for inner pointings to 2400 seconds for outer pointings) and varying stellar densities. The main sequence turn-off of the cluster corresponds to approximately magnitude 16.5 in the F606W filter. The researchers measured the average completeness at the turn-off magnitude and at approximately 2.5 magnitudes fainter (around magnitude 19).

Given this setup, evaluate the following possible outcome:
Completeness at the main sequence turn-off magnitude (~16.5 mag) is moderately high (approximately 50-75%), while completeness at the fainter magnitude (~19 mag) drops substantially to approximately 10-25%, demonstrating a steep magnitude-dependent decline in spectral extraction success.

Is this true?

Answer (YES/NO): NO